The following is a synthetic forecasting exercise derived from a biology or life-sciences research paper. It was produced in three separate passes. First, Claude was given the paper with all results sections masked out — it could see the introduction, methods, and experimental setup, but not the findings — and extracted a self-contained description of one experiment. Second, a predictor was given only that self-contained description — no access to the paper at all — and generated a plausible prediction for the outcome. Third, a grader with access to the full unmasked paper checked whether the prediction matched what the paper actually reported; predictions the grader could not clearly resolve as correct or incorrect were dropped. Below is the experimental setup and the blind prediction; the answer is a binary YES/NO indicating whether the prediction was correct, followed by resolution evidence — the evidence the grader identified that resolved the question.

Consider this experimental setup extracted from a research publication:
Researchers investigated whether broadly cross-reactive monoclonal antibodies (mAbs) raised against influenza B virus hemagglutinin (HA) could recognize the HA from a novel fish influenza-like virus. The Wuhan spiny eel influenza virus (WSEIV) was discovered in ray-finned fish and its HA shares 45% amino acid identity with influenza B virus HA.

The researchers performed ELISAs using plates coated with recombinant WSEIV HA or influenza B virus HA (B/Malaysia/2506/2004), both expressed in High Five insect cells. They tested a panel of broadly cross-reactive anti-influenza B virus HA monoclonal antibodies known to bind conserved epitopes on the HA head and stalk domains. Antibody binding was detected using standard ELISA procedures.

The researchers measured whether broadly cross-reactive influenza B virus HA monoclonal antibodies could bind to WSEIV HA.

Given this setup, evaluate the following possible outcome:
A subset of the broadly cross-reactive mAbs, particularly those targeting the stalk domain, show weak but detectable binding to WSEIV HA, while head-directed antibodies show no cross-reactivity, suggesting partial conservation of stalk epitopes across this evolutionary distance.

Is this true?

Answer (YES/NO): NO